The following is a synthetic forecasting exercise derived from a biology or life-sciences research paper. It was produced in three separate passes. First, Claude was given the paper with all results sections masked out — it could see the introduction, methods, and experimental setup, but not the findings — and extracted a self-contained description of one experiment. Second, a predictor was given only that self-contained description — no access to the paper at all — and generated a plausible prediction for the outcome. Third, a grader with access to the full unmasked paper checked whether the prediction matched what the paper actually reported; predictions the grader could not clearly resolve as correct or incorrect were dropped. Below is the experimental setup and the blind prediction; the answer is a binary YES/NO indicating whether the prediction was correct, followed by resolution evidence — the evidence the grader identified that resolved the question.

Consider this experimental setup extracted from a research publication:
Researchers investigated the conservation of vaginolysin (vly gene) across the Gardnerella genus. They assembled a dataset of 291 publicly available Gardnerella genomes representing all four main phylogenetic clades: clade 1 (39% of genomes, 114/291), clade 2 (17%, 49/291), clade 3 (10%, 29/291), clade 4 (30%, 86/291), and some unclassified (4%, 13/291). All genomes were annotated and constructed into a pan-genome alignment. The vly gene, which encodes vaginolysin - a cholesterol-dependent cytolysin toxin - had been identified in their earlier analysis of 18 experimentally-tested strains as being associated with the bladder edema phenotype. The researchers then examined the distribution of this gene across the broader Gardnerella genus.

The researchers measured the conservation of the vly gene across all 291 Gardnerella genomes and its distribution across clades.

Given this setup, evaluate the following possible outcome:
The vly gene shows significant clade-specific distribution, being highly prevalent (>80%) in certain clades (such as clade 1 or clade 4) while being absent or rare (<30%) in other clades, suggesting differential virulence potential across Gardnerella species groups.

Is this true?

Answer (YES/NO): NO